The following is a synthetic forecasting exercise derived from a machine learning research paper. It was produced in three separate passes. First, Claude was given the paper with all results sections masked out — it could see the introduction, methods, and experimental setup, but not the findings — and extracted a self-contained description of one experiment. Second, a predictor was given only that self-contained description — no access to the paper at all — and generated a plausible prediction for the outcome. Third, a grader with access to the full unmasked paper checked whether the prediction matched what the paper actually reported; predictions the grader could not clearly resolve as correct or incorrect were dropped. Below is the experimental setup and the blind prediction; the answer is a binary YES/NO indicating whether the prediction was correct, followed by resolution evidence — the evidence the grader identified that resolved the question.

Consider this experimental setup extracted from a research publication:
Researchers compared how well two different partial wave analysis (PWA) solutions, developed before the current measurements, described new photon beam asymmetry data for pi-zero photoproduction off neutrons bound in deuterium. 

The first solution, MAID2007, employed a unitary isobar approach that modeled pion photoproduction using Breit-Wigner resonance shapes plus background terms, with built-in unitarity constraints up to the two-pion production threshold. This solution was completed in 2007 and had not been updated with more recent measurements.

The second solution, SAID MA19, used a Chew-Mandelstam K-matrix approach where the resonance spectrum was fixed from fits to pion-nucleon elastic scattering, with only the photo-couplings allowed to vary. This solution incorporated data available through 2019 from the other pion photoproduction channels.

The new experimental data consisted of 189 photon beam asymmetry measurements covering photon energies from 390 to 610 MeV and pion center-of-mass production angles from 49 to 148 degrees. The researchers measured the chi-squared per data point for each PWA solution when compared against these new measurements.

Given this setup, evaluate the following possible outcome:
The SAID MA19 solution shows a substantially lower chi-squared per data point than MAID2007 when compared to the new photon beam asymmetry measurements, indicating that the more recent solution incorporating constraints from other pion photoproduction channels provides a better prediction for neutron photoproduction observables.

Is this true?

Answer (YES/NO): YES